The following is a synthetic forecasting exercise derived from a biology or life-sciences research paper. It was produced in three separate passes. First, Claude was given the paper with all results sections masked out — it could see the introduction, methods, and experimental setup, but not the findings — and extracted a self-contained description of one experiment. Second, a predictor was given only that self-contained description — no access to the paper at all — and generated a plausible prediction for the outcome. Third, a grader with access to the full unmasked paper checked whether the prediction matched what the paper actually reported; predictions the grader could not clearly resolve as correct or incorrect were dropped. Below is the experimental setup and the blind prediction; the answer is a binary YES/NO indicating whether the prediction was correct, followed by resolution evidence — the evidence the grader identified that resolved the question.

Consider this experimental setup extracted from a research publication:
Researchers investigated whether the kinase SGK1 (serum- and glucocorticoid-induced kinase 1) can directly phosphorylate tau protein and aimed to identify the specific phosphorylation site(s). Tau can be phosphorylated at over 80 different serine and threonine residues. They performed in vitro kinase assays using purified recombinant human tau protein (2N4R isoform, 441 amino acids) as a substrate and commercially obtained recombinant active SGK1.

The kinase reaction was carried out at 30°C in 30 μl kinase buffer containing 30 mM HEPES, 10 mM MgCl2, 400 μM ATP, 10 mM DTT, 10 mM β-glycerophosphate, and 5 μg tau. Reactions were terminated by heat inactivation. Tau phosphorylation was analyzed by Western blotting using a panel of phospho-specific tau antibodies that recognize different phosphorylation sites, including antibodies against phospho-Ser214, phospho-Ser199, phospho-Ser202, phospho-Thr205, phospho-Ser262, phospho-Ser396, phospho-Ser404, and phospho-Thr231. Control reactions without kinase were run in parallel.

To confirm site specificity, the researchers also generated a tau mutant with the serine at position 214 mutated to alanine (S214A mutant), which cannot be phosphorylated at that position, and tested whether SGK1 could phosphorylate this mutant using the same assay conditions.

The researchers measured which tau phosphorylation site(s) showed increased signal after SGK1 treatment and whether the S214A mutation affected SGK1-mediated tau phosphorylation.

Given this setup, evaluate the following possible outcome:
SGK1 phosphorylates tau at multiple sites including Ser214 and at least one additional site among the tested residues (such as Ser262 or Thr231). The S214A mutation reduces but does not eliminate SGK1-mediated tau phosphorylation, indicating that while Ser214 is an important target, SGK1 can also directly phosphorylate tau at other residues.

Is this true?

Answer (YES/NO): NO